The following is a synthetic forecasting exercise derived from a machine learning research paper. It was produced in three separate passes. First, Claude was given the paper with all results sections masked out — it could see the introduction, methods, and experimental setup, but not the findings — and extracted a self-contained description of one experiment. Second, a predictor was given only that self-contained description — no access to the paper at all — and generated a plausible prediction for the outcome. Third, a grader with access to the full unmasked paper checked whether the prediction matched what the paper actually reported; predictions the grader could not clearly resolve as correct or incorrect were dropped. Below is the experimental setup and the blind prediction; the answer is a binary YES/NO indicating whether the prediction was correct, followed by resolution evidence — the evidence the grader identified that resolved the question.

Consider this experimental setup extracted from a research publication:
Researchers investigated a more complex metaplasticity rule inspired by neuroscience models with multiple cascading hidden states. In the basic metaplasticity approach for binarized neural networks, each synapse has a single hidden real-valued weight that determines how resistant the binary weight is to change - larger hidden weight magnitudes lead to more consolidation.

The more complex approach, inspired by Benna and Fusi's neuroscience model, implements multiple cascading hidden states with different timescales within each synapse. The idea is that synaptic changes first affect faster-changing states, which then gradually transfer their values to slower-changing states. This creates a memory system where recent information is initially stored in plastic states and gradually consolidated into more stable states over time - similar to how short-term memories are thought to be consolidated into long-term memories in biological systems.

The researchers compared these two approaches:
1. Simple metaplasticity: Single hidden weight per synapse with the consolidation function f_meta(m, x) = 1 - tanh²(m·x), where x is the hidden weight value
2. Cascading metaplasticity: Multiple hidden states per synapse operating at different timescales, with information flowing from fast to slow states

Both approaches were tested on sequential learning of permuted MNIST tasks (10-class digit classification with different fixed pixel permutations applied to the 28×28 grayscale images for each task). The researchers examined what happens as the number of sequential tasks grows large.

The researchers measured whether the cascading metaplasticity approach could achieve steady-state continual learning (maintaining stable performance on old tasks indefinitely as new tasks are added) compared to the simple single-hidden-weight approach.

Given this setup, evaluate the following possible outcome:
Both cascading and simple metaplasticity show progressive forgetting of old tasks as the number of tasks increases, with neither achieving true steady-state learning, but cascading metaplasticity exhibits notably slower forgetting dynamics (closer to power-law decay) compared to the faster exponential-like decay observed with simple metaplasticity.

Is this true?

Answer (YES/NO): NO